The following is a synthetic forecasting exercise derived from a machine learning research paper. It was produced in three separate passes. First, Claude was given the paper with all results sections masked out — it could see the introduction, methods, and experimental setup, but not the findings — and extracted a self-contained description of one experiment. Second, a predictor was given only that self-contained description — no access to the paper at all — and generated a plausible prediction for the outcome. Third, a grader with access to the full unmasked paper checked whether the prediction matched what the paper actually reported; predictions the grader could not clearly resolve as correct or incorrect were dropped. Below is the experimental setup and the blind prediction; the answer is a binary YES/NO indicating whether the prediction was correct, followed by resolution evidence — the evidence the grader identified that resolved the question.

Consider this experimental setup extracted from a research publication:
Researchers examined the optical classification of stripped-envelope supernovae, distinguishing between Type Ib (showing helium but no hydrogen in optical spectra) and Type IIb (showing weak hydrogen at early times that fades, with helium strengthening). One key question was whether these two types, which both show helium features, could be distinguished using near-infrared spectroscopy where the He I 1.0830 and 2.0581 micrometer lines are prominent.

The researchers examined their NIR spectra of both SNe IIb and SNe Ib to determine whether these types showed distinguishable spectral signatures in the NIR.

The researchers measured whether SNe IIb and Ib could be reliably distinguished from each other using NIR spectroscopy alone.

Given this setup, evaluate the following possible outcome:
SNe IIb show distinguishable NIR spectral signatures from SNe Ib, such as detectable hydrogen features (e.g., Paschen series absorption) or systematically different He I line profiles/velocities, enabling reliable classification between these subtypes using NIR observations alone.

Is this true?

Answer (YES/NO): NO